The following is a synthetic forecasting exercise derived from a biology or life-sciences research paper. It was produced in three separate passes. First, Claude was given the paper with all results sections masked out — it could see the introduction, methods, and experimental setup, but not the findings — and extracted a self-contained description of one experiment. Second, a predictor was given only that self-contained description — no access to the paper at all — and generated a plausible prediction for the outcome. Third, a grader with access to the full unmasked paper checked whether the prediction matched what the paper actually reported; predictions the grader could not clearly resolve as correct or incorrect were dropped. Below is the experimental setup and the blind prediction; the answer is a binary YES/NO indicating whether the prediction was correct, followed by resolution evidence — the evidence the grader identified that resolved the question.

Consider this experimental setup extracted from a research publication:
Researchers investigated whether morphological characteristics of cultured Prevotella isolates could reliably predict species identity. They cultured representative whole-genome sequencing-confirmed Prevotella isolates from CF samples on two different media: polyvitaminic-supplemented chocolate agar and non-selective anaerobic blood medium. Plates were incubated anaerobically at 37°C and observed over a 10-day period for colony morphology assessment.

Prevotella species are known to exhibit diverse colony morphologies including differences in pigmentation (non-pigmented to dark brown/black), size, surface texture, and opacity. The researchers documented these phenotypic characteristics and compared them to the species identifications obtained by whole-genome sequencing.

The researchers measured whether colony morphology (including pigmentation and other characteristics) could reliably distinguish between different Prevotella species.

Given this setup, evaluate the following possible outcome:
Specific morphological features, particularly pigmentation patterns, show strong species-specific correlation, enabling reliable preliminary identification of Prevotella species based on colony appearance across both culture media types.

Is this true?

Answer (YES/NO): NO